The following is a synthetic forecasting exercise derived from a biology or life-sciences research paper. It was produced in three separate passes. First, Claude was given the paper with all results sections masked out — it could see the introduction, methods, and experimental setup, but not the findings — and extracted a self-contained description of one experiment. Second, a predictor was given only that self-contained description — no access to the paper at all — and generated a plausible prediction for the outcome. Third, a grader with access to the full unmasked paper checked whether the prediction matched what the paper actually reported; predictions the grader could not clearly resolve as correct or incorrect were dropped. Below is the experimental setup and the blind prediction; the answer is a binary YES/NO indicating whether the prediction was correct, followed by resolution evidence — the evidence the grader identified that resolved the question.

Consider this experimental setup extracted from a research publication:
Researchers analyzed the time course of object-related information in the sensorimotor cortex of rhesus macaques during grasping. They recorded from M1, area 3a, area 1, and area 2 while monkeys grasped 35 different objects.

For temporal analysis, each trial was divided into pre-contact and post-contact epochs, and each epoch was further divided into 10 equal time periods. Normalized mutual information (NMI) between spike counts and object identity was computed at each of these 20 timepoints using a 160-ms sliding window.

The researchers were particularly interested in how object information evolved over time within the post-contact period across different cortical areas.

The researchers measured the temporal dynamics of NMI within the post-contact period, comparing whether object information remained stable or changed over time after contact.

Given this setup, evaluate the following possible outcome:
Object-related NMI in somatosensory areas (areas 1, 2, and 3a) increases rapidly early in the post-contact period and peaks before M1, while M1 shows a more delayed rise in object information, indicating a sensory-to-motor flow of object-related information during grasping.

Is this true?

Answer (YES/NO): NO